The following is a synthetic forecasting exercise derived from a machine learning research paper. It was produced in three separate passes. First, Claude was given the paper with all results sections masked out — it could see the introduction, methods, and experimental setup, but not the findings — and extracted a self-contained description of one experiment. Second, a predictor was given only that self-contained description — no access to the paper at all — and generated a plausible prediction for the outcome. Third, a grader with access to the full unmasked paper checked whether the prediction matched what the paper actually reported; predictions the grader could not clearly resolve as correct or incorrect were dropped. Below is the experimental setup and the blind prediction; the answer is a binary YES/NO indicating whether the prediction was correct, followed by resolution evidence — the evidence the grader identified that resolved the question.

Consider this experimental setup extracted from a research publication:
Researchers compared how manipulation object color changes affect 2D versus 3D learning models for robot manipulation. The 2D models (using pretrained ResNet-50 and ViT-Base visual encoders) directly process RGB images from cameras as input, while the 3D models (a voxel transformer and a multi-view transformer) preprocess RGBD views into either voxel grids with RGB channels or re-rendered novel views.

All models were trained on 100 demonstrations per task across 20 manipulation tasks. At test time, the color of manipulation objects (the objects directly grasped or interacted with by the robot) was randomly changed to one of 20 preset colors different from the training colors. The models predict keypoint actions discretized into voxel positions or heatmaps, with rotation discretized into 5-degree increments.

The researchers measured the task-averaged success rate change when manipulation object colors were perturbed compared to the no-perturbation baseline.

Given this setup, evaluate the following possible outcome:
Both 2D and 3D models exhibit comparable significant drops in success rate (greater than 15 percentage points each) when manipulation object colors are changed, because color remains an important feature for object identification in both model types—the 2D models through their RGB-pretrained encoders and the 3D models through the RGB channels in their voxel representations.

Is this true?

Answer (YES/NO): NO